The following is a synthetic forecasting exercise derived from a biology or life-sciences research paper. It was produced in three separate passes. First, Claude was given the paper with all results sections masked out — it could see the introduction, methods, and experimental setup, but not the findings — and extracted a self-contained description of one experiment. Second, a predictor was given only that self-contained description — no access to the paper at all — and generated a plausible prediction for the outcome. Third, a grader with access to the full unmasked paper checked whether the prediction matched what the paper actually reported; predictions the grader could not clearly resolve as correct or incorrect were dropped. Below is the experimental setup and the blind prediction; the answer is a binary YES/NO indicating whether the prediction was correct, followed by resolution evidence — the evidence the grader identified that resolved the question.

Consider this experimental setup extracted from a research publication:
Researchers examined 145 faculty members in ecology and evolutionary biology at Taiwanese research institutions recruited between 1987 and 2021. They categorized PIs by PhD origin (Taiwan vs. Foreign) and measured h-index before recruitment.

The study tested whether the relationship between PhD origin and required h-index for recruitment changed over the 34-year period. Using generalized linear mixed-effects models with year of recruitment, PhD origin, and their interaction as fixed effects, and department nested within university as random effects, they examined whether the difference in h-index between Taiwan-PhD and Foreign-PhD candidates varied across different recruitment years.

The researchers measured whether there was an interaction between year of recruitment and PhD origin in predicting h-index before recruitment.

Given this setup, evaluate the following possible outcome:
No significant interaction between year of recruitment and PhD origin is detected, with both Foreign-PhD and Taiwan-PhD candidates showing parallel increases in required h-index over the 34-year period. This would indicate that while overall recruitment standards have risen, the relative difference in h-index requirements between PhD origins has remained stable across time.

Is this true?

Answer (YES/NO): YES